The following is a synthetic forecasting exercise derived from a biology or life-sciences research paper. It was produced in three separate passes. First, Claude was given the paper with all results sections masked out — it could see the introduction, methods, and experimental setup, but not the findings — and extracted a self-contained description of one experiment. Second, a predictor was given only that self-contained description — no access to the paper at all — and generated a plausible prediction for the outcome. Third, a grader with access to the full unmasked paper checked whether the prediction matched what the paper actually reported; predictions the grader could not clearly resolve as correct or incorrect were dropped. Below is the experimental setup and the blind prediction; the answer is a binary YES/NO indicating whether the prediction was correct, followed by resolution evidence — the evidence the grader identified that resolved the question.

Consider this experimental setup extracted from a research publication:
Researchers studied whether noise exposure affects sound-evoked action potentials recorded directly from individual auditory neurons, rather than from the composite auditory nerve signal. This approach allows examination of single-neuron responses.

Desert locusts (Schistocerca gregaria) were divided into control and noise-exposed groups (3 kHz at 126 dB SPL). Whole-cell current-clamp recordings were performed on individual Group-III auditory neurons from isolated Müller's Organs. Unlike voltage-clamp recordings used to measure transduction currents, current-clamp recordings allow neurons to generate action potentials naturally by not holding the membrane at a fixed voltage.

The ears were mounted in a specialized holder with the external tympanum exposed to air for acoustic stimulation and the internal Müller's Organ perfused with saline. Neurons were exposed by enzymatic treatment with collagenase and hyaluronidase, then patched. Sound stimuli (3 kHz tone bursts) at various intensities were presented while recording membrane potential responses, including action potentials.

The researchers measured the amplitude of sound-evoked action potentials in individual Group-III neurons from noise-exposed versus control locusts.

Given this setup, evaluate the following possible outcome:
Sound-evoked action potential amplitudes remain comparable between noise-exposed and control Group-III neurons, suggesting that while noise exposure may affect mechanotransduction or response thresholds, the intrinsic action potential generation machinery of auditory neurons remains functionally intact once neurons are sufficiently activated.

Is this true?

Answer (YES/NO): YES